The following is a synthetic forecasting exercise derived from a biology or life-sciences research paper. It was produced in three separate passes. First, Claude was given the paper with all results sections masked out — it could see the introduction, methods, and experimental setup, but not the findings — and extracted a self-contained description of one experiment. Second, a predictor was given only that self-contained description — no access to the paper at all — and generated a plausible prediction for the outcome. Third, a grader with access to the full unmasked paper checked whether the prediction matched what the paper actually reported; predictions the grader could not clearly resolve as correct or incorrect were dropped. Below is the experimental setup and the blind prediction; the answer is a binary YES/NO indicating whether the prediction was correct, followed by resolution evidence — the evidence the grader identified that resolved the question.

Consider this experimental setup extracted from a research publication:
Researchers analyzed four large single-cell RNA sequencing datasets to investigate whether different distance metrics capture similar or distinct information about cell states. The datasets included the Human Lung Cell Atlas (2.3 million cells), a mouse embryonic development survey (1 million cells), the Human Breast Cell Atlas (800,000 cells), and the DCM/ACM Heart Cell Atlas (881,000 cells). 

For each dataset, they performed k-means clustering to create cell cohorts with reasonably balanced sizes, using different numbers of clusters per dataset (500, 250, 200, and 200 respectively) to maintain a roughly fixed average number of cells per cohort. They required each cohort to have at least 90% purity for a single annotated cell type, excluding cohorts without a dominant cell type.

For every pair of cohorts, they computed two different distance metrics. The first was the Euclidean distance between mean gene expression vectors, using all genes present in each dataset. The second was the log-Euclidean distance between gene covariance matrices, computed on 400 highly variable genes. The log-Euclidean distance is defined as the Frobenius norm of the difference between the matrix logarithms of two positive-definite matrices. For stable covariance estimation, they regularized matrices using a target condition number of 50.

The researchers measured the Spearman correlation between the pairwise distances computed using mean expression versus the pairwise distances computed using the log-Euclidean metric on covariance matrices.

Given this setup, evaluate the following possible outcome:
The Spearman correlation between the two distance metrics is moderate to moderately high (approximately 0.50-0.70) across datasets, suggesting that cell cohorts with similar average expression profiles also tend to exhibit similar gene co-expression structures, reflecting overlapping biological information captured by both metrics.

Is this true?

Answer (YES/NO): NO